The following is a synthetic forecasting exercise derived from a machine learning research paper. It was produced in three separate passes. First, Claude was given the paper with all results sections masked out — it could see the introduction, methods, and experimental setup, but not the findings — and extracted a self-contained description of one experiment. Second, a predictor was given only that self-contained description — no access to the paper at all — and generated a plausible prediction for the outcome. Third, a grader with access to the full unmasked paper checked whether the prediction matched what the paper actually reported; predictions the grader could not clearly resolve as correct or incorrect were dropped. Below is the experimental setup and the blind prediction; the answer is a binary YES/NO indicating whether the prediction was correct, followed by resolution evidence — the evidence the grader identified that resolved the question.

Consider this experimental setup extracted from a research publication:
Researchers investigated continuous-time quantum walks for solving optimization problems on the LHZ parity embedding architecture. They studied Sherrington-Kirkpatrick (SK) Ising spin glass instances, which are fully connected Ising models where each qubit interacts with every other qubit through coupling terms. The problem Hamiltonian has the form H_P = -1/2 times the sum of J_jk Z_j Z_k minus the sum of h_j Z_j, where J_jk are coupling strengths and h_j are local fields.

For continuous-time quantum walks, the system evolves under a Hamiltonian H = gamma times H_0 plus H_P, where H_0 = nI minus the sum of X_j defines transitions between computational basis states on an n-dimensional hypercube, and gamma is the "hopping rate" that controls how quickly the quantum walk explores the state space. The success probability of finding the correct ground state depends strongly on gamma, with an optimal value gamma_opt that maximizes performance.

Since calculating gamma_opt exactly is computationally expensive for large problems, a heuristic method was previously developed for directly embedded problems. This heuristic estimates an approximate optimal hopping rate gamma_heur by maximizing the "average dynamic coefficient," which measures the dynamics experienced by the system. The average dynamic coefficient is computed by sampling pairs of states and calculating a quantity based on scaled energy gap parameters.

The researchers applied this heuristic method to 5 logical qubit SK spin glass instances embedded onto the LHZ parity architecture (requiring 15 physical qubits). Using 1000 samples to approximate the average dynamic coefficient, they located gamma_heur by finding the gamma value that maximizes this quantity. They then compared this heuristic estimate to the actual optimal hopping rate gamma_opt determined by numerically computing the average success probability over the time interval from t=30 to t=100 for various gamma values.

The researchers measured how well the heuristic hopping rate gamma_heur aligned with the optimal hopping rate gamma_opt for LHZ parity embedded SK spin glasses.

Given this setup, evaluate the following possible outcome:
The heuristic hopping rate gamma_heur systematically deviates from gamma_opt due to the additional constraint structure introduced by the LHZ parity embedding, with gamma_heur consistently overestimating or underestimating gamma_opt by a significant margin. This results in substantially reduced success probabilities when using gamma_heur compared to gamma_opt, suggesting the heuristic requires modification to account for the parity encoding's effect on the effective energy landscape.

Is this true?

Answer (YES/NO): NO